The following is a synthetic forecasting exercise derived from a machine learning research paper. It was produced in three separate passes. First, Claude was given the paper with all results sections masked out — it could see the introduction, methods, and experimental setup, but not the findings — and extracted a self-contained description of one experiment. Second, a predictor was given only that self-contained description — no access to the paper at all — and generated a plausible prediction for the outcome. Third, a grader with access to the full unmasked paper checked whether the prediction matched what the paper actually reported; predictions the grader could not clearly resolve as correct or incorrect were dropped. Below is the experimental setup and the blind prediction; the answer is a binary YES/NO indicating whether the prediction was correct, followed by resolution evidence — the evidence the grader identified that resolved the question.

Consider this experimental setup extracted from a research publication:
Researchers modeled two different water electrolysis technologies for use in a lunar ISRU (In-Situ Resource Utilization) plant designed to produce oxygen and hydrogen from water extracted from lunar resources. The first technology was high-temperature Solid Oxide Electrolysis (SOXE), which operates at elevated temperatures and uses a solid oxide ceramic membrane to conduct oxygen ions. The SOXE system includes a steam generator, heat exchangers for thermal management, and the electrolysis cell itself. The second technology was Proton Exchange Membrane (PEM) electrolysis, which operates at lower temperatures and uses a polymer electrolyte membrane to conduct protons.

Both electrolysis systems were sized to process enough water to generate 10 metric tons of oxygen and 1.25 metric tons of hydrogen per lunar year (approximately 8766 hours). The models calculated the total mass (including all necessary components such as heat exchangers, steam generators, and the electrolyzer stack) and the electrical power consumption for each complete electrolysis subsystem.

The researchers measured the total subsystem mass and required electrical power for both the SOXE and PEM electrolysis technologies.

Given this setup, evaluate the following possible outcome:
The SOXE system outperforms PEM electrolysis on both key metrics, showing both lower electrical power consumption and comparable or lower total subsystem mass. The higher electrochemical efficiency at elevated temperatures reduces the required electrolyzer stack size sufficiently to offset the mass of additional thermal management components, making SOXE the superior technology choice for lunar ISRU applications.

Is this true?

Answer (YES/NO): NO